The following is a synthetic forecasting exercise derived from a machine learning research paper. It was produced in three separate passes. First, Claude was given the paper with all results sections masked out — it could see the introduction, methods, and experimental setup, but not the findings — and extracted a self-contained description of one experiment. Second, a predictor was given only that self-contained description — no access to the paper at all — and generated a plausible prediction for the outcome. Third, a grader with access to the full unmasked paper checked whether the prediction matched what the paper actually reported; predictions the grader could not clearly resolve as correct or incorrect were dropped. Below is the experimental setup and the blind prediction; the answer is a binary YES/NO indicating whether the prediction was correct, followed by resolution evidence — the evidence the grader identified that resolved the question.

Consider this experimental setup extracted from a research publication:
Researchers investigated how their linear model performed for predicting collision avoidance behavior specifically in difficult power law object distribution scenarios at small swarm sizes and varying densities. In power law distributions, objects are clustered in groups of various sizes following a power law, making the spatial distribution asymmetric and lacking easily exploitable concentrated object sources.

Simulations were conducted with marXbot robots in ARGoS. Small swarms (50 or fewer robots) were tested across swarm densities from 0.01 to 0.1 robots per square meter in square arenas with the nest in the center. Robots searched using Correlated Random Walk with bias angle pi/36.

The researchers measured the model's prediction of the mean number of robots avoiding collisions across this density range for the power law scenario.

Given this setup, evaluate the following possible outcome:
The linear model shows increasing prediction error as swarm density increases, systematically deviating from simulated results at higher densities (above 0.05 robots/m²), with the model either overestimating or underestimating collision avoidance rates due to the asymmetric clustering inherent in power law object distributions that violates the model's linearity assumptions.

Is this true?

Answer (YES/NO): NO